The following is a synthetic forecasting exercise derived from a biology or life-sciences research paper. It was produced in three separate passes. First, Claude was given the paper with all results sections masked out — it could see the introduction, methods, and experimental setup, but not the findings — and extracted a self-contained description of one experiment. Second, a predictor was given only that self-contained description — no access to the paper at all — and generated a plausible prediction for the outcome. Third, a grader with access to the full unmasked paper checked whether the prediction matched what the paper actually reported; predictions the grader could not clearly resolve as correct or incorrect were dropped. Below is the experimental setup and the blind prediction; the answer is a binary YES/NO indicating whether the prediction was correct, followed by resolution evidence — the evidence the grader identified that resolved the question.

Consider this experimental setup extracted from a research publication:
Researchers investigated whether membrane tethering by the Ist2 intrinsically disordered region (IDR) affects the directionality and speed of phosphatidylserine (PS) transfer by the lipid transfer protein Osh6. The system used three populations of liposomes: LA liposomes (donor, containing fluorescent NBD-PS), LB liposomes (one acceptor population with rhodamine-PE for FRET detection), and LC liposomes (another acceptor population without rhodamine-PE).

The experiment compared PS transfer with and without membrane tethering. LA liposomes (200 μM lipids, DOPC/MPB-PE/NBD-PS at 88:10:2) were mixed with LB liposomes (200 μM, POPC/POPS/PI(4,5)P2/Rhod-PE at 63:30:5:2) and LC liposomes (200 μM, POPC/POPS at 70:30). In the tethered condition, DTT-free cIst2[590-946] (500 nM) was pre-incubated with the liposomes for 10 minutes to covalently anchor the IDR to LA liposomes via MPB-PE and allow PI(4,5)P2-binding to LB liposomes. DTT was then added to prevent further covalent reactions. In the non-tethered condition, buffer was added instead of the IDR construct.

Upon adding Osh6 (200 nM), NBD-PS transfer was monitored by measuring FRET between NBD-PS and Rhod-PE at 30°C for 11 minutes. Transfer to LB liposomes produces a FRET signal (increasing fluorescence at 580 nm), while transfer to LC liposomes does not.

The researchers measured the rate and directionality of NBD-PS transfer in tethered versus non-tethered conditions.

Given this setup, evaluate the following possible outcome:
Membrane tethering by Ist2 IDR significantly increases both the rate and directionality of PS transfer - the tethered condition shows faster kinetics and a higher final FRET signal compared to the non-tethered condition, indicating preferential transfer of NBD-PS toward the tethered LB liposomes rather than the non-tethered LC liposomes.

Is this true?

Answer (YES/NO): YES